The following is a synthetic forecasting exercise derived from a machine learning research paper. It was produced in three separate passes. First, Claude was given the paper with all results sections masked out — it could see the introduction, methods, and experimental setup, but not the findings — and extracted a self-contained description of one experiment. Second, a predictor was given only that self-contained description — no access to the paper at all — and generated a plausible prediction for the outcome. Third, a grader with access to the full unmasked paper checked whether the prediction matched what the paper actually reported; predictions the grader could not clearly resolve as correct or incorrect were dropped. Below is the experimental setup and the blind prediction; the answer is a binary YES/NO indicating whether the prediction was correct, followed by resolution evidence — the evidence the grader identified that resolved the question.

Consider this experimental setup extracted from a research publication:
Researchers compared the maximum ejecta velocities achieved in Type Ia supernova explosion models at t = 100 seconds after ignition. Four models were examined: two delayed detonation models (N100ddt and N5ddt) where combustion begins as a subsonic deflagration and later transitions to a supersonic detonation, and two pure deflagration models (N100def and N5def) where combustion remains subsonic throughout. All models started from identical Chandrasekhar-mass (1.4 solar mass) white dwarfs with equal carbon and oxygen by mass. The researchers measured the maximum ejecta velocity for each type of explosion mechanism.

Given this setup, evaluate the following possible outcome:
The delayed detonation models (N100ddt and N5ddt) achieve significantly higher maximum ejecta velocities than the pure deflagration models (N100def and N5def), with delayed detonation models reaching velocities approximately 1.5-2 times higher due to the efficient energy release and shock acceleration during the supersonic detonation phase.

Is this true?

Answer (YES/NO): YES